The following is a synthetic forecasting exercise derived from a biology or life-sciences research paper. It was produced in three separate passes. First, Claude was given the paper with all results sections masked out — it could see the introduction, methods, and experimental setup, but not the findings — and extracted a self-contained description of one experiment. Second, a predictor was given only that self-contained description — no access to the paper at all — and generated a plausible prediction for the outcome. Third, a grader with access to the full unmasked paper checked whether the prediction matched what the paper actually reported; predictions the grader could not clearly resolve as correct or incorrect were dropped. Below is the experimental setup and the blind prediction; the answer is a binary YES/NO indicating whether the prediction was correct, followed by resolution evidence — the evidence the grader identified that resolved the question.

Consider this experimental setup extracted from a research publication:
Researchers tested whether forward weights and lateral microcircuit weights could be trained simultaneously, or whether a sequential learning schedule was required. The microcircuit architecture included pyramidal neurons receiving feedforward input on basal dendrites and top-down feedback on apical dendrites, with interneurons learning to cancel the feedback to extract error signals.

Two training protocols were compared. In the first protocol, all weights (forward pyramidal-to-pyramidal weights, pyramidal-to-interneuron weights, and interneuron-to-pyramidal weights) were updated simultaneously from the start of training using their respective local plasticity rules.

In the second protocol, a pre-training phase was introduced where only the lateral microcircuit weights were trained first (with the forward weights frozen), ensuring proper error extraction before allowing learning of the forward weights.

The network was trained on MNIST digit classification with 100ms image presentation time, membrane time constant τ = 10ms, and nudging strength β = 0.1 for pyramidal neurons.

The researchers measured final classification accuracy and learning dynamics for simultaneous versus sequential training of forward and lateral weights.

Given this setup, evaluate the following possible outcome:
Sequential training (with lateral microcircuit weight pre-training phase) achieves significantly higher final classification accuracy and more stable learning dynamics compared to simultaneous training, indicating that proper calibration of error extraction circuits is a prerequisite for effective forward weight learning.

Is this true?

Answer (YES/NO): NO